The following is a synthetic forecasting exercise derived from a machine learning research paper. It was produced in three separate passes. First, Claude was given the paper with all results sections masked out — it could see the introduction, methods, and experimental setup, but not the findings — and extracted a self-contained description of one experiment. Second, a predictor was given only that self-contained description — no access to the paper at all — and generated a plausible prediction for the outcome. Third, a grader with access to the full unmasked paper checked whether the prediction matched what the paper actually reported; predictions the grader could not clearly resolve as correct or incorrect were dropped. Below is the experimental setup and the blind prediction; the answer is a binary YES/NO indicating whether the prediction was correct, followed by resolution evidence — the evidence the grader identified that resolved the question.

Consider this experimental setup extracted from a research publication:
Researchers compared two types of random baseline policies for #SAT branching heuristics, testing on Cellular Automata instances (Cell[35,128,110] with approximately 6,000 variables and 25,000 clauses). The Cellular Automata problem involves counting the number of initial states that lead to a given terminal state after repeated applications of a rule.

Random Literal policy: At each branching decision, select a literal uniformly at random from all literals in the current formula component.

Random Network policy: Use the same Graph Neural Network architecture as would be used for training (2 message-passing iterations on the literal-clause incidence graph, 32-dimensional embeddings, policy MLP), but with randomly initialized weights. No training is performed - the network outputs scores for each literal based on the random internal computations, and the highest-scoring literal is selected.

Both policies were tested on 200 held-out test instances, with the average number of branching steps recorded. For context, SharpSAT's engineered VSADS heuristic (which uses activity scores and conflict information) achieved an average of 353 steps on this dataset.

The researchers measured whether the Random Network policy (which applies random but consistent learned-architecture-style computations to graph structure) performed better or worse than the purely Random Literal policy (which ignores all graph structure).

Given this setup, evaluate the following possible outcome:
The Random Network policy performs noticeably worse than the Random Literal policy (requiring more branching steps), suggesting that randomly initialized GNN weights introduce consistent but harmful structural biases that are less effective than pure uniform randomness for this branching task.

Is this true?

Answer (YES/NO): NO